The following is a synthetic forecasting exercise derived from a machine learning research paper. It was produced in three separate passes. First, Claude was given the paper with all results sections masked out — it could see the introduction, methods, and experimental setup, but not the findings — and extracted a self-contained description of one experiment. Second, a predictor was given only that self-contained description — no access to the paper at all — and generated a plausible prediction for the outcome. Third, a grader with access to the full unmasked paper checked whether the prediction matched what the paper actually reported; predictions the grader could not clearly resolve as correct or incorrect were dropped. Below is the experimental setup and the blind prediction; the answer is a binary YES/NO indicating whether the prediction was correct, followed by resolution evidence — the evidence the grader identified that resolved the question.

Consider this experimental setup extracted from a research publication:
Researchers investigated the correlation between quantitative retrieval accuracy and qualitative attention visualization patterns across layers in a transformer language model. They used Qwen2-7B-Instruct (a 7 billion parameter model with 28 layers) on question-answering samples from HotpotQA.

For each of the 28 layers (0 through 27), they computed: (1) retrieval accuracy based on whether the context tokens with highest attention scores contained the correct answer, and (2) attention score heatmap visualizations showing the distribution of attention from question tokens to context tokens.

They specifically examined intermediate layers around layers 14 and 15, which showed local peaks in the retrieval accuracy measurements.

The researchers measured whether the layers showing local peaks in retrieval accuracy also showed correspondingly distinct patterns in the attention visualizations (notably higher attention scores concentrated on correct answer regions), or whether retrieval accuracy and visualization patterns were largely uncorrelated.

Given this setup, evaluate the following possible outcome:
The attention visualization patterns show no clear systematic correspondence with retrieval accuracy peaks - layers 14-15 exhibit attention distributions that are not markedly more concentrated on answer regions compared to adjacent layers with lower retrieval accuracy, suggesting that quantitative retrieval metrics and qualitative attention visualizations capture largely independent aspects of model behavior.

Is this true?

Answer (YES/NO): NO